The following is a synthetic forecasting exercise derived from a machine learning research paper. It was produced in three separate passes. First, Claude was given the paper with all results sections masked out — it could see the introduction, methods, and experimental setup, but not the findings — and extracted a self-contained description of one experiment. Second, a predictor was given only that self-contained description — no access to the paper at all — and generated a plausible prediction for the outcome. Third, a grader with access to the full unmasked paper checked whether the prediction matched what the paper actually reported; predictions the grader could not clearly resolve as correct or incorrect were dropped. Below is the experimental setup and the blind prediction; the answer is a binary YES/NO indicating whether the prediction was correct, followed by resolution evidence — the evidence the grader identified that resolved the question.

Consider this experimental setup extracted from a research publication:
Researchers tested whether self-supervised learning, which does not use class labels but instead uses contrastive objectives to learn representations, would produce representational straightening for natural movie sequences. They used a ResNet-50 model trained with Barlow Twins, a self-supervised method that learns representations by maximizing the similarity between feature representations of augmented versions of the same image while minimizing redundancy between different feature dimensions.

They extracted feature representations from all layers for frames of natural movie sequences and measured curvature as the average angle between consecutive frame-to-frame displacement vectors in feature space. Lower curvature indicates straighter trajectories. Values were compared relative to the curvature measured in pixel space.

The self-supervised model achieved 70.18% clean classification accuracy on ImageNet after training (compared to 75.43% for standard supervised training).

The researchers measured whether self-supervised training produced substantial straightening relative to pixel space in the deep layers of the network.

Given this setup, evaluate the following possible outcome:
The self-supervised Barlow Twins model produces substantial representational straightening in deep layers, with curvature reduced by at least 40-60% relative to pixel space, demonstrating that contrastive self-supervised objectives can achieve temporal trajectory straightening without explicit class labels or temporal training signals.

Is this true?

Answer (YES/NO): NO